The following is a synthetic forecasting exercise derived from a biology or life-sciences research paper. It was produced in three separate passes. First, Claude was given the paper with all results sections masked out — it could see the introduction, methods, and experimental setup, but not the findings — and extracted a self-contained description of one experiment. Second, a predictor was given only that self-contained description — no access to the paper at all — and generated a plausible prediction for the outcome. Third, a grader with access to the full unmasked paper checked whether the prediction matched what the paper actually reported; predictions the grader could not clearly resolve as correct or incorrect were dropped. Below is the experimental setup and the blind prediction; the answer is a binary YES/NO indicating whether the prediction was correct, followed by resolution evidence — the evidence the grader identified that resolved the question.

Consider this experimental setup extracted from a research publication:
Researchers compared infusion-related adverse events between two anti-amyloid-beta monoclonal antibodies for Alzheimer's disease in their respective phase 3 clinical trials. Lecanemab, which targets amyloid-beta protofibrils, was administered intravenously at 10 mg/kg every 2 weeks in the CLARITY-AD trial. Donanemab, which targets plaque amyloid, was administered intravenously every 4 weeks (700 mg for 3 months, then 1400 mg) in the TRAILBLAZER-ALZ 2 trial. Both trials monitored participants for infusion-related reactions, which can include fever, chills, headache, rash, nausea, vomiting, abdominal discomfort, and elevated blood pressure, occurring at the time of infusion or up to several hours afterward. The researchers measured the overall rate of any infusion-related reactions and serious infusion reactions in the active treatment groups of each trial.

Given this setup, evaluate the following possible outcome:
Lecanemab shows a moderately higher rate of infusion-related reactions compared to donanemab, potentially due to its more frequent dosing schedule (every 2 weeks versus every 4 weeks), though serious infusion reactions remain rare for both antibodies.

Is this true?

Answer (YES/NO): NO